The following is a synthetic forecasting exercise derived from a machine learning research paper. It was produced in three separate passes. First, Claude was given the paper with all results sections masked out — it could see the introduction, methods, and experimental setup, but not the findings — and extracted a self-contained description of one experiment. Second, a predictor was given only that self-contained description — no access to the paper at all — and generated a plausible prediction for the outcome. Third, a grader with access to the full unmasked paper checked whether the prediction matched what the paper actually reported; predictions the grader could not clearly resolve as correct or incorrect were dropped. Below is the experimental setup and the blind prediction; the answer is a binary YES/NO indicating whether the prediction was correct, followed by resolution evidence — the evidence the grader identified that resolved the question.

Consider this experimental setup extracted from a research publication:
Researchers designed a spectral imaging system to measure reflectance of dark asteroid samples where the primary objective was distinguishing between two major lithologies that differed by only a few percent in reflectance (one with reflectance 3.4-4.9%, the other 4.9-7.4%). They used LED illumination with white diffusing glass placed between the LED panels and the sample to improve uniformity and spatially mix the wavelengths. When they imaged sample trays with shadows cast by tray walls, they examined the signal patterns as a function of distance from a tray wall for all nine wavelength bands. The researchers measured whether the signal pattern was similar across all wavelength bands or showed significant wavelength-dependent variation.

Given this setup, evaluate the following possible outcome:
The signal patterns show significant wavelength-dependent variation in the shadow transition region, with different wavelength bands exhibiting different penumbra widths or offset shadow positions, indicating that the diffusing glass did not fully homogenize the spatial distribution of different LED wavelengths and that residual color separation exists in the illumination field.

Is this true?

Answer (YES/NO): NO